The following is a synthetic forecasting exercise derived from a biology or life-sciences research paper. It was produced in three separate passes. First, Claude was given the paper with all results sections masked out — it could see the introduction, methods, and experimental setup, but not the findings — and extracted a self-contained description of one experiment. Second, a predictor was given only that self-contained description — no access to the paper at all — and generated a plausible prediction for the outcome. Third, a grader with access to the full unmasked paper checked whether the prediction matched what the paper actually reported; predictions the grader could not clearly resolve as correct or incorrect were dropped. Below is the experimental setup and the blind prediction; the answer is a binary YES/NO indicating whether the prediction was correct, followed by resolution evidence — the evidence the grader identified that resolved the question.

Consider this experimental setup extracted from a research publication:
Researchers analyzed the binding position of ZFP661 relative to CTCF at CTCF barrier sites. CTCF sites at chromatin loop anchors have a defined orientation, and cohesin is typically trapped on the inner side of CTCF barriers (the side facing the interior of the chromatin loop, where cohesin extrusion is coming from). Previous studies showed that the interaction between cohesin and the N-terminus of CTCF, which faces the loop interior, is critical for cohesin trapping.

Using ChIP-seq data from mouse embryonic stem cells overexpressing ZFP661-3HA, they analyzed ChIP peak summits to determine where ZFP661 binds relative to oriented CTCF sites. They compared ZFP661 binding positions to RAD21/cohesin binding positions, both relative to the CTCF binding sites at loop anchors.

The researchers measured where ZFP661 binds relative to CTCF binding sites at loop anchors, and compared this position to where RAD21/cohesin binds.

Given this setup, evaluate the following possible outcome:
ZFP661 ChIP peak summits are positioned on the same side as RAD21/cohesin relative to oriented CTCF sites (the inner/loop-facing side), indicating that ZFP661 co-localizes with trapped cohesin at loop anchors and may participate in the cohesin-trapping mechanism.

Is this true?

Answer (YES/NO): NO